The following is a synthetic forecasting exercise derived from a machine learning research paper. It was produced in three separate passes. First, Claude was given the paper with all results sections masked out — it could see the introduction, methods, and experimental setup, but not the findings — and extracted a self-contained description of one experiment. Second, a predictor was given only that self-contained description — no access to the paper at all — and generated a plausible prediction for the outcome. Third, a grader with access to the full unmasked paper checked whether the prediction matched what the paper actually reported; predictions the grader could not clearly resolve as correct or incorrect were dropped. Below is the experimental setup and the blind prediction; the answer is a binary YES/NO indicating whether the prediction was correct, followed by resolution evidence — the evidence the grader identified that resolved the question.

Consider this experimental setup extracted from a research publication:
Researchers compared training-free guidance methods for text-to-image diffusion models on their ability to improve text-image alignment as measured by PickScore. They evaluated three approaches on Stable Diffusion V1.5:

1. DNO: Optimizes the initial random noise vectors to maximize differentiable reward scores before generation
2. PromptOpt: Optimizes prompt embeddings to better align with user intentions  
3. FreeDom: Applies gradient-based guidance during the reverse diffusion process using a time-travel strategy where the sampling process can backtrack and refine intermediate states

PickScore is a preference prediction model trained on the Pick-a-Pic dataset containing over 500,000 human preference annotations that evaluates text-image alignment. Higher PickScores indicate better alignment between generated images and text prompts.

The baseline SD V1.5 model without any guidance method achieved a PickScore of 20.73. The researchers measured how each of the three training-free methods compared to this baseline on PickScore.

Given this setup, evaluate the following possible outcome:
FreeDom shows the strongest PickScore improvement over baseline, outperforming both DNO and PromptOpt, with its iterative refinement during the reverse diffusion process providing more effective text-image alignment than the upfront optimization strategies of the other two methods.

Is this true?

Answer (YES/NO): YES